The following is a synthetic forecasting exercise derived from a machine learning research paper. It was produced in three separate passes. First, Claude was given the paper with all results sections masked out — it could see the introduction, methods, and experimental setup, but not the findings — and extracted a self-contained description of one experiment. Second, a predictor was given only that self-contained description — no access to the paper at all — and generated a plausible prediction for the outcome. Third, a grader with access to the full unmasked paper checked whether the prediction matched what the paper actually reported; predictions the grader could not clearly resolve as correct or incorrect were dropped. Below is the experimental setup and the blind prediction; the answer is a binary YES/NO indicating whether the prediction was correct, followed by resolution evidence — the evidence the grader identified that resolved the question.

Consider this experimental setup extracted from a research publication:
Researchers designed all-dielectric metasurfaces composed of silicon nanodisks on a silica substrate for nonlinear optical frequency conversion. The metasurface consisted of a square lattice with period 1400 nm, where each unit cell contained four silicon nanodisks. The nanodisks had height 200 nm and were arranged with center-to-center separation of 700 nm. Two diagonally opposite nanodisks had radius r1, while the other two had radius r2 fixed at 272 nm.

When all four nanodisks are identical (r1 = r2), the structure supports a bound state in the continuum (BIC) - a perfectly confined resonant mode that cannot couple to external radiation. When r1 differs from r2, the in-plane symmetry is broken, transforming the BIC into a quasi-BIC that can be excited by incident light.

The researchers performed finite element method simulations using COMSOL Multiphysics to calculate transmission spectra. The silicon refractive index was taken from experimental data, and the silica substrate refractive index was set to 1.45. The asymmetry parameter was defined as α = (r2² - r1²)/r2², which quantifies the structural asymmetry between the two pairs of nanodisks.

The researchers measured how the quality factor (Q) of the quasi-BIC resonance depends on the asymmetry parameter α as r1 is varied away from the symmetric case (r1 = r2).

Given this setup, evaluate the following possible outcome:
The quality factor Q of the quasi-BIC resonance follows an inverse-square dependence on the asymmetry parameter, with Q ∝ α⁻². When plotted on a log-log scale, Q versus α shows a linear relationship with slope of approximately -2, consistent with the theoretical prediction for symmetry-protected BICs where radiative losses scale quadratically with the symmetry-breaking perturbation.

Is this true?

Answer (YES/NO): YES